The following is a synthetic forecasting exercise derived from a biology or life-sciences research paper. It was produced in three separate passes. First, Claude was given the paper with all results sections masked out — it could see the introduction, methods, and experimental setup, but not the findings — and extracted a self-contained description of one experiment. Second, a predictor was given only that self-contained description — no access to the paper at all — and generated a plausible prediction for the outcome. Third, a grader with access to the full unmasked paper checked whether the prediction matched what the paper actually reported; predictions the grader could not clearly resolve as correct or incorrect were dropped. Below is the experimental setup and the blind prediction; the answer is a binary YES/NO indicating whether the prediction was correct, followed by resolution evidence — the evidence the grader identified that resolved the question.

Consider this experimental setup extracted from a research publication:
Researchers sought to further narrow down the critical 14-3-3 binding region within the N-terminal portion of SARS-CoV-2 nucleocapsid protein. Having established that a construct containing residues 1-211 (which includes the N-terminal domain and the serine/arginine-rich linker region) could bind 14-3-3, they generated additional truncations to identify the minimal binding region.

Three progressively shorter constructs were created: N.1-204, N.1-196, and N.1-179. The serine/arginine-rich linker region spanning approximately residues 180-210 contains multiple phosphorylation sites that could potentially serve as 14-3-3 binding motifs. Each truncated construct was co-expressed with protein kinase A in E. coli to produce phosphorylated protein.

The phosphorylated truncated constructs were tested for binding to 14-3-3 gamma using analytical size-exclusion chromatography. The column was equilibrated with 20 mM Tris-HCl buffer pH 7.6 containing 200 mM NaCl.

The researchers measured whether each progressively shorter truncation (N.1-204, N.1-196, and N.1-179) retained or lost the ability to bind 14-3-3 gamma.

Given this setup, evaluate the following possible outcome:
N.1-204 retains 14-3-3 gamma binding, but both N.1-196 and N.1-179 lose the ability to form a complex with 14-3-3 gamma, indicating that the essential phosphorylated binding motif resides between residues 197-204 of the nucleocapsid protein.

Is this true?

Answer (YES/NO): YES